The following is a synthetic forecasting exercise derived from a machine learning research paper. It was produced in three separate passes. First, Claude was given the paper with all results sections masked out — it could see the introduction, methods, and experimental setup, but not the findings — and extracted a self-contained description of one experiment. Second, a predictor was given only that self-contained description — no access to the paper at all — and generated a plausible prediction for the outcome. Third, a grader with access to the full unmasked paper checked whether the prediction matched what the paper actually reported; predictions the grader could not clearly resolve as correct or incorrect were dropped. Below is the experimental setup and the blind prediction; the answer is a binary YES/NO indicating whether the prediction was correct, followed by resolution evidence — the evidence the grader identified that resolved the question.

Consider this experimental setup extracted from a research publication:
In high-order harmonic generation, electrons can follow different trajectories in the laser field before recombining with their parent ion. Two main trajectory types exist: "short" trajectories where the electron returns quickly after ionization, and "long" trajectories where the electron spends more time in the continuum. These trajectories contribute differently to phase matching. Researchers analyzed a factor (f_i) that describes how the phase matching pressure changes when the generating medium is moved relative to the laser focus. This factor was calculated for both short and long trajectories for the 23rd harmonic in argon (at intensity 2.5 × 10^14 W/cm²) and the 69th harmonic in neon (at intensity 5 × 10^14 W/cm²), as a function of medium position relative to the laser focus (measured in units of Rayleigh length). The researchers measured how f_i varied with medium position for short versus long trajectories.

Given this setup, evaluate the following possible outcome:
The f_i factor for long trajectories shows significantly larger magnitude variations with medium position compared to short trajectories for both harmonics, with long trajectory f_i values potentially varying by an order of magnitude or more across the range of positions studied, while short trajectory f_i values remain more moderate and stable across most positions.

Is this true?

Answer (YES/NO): YES